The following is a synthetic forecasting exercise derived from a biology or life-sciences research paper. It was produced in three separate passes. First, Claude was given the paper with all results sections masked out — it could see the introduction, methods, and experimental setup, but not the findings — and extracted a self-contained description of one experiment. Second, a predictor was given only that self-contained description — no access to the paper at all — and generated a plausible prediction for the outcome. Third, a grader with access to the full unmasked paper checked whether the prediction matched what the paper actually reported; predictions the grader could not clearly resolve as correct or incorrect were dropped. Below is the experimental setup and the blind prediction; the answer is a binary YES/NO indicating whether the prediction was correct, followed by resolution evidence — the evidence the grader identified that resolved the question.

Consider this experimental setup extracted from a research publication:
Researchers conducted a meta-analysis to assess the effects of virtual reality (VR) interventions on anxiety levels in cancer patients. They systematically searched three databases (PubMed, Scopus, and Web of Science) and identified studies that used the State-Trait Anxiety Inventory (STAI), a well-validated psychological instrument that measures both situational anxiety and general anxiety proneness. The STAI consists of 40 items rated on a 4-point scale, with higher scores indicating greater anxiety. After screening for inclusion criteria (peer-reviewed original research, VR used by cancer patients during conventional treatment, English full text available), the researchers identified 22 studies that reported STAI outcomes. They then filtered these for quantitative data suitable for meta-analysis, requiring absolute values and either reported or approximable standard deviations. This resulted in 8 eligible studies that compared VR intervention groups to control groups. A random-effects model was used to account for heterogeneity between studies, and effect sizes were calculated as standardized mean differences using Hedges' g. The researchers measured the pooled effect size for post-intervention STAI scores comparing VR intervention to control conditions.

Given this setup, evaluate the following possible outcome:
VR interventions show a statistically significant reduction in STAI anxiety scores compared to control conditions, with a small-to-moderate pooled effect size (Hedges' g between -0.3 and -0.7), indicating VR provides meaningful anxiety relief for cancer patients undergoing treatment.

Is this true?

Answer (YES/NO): NO